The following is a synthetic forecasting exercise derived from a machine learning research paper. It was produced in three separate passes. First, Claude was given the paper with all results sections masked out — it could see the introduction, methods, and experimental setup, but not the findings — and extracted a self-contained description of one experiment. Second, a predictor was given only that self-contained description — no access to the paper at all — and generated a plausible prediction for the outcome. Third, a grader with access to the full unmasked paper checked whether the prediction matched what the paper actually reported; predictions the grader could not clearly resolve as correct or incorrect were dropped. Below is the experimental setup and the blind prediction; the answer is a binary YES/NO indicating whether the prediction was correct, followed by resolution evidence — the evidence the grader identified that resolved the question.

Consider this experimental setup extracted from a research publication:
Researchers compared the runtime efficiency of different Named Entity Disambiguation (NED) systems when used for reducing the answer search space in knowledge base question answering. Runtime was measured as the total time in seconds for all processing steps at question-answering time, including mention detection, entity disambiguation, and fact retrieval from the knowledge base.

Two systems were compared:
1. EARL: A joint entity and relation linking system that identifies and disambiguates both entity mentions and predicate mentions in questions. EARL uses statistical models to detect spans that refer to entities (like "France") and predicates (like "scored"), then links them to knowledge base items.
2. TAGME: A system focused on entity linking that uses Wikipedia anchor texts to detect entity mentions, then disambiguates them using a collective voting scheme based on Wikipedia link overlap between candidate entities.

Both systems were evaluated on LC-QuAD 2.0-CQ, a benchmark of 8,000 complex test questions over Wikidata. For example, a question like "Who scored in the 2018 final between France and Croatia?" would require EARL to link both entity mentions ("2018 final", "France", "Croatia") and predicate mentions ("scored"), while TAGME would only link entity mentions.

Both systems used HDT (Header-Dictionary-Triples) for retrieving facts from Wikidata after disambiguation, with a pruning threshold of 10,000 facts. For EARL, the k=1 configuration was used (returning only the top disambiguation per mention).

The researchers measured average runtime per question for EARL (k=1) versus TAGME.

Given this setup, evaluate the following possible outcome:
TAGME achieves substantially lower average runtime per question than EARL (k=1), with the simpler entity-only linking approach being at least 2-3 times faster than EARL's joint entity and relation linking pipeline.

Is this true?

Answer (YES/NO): YES